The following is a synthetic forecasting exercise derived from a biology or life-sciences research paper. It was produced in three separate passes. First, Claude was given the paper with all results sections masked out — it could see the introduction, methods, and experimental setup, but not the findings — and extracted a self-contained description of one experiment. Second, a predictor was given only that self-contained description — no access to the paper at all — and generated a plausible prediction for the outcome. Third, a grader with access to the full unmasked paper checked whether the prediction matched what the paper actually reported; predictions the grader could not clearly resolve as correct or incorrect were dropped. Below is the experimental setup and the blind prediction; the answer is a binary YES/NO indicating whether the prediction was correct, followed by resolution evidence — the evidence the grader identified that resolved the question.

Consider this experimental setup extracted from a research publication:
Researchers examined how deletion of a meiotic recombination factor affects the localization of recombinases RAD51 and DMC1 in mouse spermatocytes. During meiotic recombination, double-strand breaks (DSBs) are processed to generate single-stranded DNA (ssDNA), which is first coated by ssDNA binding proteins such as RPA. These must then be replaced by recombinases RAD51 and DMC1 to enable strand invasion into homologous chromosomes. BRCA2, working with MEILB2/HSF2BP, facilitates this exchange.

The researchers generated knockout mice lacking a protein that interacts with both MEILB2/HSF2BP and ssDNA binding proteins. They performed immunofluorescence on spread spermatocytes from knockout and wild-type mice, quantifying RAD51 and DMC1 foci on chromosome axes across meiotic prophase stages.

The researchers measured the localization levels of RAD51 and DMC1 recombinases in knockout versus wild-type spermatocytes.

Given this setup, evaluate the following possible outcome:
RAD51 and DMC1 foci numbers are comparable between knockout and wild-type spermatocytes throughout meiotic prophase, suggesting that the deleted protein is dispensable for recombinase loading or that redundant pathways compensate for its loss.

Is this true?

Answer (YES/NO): NO